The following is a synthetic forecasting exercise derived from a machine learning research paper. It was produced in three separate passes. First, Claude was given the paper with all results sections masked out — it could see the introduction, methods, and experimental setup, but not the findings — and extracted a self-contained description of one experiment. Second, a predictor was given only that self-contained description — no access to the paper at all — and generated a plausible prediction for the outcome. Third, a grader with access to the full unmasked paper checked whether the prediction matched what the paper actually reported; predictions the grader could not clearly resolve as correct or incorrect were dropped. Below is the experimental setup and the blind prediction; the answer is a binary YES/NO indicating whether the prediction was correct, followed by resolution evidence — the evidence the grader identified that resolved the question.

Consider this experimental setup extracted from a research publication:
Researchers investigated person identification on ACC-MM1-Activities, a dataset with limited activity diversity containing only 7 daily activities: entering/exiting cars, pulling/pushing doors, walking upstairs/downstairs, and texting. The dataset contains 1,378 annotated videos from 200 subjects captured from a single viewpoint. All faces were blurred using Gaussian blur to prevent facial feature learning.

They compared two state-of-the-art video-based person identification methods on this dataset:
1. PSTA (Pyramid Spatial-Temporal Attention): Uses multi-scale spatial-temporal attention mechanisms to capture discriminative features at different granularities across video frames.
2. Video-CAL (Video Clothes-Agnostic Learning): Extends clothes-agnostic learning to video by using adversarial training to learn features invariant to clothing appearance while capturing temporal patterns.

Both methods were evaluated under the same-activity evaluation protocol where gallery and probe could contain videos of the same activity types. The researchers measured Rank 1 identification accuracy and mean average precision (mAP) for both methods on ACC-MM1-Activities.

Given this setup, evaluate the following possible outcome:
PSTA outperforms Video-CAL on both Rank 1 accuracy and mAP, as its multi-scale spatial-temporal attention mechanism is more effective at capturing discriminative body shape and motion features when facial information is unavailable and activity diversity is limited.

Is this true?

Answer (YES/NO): NO